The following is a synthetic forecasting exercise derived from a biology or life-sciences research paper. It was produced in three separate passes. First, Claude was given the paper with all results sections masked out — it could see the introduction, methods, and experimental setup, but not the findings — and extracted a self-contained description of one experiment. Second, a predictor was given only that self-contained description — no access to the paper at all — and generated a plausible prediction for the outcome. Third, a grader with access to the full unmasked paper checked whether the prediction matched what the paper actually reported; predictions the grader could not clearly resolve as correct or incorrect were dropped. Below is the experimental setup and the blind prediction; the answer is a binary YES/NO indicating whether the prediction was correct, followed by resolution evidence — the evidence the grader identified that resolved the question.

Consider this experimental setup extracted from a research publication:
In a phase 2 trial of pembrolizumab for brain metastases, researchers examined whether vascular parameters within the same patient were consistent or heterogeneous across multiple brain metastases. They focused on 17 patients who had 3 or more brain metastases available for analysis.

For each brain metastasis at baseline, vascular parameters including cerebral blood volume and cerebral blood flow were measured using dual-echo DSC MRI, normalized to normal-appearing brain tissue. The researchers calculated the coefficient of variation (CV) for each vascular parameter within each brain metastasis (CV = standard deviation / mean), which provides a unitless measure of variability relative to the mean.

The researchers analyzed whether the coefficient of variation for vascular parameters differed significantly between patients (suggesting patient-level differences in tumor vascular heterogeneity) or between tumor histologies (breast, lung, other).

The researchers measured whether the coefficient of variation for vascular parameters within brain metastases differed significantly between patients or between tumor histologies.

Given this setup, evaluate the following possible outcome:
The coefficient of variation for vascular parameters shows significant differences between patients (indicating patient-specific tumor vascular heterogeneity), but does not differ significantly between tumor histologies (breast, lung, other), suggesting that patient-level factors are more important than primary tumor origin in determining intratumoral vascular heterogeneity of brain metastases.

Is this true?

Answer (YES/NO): YES